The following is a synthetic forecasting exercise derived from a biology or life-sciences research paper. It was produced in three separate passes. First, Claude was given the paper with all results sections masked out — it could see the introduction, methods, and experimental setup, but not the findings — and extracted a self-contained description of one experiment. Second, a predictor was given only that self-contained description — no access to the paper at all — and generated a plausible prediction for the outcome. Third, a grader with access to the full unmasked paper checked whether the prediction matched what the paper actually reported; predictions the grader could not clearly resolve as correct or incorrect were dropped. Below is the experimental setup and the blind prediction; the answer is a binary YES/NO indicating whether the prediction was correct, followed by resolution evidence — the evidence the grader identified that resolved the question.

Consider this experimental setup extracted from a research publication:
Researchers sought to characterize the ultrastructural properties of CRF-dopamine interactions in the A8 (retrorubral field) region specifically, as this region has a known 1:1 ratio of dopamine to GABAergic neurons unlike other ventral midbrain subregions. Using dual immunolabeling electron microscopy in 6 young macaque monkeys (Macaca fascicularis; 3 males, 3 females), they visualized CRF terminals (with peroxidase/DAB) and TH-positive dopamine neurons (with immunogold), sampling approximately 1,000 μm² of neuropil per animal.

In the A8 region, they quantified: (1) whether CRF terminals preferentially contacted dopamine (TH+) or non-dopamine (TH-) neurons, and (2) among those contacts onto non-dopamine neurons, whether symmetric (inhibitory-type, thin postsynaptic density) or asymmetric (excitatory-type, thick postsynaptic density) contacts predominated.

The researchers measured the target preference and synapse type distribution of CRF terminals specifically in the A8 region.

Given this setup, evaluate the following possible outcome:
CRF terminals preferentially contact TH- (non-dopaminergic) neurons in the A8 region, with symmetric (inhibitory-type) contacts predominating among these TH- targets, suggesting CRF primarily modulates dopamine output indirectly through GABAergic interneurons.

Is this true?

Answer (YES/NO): YES